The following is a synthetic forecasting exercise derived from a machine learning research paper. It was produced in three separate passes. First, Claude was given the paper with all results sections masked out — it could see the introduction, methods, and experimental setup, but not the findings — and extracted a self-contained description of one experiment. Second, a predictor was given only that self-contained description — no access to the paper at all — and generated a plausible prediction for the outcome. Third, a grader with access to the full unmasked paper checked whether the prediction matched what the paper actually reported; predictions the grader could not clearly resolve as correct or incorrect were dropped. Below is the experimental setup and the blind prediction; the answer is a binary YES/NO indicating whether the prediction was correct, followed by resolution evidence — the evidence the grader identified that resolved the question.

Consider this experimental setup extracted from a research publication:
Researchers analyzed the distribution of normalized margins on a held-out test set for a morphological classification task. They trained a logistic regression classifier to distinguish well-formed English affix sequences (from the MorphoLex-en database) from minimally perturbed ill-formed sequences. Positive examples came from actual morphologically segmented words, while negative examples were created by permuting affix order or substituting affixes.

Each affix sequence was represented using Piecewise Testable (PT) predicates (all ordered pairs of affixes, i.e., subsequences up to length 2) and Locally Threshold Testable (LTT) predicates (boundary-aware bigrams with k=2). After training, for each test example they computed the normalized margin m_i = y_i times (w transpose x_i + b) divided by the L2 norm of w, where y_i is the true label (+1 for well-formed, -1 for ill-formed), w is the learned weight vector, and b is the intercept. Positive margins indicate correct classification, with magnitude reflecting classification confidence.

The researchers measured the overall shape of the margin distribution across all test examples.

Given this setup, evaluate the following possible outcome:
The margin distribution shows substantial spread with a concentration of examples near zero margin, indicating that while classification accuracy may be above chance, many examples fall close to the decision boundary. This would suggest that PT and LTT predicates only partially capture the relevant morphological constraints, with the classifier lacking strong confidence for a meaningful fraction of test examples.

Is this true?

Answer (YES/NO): NO